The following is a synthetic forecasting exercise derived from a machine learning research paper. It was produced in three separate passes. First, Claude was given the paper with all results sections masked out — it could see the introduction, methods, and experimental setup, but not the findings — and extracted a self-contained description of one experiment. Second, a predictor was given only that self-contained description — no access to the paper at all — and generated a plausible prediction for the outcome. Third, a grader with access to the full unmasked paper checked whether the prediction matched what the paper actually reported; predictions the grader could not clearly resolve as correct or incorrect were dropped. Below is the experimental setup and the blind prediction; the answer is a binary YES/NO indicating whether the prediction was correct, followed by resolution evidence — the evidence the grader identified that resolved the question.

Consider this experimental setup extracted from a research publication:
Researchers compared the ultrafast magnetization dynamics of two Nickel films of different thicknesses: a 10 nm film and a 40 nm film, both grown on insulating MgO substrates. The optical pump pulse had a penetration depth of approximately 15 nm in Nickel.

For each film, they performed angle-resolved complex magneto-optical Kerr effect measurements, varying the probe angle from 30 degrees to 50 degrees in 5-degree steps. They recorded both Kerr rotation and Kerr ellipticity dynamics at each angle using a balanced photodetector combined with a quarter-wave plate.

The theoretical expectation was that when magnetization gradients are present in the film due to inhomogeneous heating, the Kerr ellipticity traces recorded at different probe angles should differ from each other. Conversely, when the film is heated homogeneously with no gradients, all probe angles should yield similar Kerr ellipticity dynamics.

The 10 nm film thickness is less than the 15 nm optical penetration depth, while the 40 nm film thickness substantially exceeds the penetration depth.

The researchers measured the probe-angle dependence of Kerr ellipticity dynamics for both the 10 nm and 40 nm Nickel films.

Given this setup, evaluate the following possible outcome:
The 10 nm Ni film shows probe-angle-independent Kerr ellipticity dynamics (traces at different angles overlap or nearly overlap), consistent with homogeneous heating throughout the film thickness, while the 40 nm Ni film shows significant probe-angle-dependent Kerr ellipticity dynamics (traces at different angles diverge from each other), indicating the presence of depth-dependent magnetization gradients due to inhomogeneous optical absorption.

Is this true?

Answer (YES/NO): YES